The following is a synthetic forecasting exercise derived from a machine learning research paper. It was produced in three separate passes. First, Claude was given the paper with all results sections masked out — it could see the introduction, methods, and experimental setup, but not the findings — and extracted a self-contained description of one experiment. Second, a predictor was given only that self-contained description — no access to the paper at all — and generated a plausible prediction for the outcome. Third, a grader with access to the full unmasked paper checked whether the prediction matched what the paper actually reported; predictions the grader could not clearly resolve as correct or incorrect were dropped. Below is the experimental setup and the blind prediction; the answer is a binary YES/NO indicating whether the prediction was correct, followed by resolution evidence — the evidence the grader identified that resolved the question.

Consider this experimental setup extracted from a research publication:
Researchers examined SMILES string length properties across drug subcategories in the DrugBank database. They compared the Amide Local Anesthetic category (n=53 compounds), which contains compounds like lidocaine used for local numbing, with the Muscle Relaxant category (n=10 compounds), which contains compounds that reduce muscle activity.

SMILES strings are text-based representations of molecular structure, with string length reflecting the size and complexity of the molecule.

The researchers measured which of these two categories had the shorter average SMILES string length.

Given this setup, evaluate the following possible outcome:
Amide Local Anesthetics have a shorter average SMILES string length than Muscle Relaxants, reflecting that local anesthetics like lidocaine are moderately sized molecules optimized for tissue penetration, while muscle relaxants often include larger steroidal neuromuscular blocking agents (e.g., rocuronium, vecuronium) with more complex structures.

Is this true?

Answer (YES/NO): YES